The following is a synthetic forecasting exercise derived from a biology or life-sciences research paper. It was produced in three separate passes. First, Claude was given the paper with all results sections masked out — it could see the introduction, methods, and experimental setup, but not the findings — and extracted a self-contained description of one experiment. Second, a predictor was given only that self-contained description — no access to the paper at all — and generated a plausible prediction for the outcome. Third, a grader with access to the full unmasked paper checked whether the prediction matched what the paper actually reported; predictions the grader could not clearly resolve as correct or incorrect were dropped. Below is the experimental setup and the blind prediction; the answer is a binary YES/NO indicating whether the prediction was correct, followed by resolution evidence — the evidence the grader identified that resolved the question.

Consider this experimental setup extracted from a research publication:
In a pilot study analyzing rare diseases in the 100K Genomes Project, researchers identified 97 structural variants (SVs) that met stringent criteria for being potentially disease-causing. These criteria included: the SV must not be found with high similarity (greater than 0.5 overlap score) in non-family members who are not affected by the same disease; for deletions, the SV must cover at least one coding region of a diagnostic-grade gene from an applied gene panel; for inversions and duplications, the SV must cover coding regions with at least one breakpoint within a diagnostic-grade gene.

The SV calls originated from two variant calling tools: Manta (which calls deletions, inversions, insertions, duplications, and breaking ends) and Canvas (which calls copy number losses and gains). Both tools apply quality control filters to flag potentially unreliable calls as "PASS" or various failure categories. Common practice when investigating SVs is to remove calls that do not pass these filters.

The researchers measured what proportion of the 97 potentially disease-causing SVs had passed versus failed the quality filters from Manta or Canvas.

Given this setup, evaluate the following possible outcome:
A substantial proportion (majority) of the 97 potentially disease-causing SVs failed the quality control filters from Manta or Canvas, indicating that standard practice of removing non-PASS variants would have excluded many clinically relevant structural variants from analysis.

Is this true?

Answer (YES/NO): NO